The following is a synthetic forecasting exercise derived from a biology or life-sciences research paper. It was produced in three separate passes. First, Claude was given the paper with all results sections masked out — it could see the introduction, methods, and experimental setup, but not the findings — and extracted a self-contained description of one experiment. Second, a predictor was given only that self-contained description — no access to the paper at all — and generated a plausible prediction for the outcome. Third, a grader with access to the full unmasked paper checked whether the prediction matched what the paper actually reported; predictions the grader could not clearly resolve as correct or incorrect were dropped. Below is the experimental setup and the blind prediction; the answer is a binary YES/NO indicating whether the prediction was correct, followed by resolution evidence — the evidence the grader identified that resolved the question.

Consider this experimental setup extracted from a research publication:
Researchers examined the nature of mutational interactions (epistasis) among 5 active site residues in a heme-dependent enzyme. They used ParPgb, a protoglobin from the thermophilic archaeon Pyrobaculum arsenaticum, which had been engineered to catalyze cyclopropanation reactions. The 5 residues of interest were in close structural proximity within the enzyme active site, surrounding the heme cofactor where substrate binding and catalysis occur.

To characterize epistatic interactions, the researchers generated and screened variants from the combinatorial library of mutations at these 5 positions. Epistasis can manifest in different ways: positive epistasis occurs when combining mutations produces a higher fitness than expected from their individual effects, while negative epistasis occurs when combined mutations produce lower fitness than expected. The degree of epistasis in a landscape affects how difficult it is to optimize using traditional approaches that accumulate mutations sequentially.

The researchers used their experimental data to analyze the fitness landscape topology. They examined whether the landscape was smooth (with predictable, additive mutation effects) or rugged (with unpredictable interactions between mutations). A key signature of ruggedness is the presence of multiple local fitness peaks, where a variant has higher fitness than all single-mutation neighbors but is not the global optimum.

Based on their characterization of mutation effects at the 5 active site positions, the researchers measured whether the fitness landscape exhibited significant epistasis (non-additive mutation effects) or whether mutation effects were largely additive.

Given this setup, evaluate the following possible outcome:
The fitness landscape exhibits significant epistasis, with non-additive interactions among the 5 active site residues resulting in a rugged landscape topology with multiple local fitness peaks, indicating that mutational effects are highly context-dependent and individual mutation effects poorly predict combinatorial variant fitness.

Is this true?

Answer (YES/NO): YES